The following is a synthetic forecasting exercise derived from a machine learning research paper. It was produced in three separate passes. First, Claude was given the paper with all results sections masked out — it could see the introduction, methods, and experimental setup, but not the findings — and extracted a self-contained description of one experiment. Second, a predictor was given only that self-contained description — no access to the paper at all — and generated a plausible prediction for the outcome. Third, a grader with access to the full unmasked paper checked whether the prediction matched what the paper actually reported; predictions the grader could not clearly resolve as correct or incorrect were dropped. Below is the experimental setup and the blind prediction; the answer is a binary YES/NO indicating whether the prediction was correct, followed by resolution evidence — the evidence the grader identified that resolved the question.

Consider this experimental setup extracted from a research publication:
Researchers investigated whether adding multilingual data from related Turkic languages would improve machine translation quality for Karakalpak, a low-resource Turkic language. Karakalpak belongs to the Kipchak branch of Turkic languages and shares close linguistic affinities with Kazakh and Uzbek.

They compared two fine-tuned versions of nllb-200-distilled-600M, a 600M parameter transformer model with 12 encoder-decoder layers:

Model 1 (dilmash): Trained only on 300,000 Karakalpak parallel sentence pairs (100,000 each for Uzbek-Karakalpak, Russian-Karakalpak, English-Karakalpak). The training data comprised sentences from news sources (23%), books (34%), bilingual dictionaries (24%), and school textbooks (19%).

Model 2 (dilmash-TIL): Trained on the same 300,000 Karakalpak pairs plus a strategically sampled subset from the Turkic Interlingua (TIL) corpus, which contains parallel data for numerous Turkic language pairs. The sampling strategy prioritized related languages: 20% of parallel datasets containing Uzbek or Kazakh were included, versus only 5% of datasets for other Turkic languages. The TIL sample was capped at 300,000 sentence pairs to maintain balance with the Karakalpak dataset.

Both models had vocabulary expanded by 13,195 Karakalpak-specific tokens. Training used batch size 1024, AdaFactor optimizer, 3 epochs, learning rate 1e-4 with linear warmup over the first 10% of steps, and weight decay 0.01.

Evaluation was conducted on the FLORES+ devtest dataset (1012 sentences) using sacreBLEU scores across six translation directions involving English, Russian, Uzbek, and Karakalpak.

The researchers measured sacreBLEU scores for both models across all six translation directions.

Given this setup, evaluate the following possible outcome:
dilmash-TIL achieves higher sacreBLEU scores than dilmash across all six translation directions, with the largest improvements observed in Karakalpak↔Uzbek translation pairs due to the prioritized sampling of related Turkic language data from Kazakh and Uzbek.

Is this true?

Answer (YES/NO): NO